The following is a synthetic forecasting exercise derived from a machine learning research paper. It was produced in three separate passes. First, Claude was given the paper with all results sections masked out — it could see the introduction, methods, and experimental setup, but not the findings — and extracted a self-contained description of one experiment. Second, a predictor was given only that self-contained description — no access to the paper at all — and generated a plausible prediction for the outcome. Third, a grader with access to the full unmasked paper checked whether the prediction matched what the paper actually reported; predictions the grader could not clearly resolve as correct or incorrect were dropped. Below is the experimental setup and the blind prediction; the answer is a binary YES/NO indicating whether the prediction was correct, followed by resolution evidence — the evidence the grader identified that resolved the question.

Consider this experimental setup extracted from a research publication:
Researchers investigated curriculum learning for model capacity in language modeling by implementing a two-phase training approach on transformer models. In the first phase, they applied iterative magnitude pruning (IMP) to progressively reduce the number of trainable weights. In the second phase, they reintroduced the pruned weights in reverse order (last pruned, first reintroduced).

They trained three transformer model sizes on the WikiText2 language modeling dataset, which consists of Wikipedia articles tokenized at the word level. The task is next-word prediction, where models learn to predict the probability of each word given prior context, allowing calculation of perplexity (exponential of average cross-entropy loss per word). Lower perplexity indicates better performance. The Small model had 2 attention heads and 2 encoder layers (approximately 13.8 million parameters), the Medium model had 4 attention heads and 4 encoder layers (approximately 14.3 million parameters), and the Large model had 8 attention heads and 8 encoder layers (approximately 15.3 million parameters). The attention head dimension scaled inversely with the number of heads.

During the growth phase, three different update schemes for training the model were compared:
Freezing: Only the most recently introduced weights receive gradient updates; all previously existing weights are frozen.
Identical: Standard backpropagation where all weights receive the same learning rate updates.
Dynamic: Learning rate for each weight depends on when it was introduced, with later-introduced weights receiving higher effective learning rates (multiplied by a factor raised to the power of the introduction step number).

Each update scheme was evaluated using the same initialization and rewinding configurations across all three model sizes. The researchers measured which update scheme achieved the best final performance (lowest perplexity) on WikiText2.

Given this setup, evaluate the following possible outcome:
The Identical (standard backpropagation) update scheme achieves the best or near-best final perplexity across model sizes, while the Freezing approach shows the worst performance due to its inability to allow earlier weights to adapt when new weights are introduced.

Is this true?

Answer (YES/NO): YES